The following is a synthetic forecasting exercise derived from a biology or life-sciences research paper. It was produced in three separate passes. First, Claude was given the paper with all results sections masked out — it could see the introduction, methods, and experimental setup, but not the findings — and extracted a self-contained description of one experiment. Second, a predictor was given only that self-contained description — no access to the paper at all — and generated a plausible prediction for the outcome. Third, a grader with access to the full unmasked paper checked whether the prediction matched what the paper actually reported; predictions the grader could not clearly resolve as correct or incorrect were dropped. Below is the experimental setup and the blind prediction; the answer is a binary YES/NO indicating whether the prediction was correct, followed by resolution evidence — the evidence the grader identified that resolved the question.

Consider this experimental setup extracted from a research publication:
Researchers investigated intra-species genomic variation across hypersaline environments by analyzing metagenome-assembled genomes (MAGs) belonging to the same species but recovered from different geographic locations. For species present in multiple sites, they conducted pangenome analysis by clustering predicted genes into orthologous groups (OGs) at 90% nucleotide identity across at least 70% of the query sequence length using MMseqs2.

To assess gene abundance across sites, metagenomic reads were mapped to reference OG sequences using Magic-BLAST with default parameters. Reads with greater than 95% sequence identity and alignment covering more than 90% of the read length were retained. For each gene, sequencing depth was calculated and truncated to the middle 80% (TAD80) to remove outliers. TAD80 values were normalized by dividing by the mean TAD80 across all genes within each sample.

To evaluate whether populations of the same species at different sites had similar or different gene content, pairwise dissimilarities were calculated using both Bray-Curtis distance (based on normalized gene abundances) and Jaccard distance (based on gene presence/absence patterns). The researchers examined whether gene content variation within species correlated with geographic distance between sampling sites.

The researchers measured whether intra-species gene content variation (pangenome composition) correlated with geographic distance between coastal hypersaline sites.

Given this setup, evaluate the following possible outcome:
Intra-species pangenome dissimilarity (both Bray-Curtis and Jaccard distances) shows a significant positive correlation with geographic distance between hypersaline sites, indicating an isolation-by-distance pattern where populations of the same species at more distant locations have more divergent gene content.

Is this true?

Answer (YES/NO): YES